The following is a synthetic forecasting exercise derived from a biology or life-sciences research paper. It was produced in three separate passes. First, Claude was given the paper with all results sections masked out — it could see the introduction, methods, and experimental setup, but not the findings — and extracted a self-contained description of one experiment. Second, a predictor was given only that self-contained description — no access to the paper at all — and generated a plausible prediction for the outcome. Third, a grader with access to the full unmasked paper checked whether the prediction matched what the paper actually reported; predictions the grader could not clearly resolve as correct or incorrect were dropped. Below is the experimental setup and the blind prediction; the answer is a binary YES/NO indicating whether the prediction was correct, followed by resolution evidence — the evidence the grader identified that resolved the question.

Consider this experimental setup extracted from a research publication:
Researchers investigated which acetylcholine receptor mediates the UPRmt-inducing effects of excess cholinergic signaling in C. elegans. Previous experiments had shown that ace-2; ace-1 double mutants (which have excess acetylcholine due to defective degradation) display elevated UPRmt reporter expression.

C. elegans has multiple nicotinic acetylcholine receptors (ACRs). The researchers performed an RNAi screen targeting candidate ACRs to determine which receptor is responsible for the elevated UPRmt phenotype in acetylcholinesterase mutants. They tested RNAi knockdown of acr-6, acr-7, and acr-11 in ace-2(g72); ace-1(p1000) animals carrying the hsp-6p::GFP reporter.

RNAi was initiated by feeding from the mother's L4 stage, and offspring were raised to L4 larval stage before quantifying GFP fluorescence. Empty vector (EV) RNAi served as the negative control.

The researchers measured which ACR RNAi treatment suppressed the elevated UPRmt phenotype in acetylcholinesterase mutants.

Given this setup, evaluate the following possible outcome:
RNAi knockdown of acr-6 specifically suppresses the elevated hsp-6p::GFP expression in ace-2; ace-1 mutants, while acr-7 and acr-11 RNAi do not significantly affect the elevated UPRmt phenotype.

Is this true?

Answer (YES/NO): NO